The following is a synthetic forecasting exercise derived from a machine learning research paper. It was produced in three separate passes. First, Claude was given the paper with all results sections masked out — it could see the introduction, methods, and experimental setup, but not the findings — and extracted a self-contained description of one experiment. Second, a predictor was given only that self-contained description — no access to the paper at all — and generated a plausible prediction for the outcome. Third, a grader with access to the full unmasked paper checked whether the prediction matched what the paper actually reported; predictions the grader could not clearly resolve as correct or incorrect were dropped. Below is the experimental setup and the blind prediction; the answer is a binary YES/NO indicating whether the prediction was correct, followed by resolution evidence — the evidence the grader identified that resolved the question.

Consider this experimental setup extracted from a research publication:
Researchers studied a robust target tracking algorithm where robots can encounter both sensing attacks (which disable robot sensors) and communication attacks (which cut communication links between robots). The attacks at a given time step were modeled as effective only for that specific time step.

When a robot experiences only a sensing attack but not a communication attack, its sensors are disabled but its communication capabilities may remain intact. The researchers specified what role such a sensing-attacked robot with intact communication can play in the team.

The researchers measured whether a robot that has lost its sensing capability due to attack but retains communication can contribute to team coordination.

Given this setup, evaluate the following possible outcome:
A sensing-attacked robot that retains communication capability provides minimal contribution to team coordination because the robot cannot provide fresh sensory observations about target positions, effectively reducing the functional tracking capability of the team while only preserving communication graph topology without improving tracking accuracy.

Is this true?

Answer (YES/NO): NO